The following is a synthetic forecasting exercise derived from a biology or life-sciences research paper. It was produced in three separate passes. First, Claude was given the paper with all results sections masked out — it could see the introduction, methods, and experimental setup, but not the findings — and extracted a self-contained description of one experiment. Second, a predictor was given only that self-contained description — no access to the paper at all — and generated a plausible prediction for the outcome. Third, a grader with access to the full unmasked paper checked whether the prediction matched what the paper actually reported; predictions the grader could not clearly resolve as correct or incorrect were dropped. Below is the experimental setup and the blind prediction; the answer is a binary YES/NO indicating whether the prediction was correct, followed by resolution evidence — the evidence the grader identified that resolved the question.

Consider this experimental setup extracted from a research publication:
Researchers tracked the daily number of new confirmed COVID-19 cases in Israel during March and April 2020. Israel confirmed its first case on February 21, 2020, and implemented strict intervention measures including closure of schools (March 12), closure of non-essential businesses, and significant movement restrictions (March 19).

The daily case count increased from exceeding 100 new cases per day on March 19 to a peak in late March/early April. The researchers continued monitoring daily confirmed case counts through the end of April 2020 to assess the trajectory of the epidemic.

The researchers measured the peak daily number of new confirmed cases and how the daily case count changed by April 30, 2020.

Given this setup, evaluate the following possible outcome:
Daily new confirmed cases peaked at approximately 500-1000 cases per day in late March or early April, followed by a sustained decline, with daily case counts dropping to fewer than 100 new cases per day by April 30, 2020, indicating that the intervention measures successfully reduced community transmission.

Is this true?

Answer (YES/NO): NO